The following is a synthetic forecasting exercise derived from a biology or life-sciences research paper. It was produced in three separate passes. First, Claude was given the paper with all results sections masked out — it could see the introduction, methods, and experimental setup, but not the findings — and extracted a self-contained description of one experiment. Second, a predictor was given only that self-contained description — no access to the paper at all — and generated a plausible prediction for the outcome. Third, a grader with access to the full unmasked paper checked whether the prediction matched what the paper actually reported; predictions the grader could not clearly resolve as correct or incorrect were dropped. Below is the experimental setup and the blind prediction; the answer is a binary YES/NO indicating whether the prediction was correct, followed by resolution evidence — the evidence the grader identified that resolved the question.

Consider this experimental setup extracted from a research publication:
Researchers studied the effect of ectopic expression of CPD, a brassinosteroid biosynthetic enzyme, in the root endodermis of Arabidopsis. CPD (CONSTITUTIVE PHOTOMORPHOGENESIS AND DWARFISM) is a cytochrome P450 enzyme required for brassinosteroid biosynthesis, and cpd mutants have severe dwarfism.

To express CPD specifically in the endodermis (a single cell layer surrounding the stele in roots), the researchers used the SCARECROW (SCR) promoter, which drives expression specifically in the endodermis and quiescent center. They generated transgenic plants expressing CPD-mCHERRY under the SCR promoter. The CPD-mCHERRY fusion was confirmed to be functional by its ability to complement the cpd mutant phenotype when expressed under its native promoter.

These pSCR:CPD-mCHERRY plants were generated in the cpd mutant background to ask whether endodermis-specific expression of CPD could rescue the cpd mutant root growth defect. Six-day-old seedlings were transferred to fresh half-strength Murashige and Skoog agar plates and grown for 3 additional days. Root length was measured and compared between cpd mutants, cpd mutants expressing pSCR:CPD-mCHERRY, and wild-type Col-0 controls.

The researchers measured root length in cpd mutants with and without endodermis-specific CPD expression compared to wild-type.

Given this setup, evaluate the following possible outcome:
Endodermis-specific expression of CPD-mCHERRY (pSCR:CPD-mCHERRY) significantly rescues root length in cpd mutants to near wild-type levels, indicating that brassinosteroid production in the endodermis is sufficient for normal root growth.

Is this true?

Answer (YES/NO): YES